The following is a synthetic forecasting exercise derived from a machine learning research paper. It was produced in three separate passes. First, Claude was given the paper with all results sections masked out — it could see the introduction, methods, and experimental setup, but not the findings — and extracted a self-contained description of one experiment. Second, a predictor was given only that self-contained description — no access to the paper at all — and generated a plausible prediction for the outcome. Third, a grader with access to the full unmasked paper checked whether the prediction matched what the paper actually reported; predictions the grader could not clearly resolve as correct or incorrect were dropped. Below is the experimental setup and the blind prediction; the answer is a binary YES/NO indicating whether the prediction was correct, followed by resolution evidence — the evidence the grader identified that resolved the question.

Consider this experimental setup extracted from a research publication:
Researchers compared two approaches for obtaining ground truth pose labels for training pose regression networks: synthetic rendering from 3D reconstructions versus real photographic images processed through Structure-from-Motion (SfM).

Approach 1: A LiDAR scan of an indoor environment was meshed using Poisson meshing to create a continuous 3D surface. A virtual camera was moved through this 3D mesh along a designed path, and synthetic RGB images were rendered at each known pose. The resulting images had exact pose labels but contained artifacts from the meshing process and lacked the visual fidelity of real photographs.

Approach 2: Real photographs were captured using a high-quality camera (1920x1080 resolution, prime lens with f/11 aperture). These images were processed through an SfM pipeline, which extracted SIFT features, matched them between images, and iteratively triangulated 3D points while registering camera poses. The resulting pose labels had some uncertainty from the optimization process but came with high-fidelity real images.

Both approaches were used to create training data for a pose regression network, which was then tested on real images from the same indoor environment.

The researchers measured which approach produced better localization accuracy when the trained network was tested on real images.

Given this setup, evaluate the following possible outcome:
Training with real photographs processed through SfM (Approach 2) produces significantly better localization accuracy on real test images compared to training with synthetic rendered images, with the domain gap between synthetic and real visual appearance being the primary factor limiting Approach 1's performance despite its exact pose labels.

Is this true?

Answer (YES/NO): NO